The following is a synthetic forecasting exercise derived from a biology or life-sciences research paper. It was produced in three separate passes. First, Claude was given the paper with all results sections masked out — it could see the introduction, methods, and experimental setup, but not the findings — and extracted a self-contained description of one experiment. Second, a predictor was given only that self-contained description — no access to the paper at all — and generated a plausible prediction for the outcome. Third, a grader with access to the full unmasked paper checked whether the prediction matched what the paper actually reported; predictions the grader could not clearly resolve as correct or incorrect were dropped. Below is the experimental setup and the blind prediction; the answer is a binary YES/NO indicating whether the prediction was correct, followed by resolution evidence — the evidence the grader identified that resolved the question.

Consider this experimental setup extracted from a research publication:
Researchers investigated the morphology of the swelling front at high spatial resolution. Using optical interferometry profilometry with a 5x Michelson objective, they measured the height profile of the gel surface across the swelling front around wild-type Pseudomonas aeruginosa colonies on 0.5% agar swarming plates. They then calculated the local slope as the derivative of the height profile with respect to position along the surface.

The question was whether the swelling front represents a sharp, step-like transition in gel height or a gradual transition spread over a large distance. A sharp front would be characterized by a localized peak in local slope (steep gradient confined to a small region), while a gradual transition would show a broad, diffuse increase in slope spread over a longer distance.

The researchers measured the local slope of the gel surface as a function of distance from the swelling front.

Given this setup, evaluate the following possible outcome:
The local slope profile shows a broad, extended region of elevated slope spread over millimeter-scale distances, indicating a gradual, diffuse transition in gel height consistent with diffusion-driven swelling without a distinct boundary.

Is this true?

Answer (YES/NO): NO